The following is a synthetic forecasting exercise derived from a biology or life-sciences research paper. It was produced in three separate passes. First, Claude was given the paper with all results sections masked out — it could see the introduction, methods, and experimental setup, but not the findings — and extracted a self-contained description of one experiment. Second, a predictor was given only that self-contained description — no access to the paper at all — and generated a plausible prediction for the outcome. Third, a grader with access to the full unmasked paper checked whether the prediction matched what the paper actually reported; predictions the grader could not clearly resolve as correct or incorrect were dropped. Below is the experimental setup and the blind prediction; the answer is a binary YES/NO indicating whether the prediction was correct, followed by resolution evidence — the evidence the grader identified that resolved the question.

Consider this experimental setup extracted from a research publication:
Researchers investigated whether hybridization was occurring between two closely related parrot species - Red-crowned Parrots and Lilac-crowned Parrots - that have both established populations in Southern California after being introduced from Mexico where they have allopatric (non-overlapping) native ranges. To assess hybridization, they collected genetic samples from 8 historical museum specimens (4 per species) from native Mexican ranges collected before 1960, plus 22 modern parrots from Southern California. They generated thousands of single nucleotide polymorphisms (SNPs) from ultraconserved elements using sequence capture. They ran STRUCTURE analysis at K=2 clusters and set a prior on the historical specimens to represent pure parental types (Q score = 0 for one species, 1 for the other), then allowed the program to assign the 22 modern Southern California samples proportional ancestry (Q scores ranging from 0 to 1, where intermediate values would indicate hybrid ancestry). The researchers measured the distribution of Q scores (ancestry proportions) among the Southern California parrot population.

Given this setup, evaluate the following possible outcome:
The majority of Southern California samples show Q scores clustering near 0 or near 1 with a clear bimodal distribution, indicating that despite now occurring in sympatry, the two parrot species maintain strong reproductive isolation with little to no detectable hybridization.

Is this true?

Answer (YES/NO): NO